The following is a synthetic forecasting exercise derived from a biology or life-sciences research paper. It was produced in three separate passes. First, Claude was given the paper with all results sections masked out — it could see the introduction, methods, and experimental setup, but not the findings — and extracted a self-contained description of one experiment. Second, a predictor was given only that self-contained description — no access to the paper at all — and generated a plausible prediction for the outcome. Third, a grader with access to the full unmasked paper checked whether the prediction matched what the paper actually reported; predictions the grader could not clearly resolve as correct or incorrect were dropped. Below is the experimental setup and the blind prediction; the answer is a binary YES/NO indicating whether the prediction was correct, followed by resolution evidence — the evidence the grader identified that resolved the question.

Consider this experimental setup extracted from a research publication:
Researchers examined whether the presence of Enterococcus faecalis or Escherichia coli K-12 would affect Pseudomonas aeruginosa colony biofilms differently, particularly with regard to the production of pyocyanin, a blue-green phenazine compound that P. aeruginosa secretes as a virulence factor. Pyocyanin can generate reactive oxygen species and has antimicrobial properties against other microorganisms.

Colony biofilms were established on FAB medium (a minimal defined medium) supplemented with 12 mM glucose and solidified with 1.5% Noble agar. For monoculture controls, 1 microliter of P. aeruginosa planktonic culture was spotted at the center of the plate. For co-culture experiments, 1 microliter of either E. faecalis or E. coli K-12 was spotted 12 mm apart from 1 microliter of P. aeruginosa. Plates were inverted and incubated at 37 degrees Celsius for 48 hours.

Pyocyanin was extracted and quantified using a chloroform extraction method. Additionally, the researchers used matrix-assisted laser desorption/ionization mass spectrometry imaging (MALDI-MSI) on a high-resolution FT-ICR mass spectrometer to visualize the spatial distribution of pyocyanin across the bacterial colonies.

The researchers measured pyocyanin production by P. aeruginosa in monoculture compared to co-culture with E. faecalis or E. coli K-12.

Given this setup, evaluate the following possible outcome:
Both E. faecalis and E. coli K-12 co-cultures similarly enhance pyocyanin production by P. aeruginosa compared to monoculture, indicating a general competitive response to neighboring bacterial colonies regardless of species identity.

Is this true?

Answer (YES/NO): NO